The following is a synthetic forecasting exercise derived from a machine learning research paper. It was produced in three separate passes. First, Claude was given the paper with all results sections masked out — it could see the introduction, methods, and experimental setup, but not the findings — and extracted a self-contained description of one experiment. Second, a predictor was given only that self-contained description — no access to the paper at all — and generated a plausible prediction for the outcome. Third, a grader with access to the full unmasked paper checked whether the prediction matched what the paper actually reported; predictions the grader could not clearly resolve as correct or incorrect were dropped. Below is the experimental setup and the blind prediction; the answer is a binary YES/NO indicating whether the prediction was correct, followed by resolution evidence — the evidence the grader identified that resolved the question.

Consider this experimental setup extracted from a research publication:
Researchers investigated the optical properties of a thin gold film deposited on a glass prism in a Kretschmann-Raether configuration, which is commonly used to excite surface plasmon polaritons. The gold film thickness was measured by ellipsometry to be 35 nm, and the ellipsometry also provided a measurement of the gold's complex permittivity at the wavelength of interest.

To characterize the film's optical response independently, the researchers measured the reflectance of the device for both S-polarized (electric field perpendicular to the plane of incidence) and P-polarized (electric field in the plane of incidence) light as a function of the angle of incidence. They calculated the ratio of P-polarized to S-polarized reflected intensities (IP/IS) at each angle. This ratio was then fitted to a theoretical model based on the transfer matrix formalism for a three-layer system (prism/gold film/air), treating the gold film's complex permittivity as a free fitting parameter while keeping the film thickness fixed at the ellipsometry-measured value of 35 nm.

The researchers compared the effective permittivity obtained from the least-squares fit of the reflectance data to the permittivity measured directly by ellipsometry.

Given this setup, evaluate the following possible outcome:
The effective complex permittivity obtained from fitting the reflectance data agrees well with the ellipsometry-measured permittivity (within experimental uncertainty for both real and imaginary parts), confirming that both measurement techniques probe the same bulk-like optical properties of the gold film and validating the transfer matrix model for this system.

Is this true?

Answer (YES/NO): NO